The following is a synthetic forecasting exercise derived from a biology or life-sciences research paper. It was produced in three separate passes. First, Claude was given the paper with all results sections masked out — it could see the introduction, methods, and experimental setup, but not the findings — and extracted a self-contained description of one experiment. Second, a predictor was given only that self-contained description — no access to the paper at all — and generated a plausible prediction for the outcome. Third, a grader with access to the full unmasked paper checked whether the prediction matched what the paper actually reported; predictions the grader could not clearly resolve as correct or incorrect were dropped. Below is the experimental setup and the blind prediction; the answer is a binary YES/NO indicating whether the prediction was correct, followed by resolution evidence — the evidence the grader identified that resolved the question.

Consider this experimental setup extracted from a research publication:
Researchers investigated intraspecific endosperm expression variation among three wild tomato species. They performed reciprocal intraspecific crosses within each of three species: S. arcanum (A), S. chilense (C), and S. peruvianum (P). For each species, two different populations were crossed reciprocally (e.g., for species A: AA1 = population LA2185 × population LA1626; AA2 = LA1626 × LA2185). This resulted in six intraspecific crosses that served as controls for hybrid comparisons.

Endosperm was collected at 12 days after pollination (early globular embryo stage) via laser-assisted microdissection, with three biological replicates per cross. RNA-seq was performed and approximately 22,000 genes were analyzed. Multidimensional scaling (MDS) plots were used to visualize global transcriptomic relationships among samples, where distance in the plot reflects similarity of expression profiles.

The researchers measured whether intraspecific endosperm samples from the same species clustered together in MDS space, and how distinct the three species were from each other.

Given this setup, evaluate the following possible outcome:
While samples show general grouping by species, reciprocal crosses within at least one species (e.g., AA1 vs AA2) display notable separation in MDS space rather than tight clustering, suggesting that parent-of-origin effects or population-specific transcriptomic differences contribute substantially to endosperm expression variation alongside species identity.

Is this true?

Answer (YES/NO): YES